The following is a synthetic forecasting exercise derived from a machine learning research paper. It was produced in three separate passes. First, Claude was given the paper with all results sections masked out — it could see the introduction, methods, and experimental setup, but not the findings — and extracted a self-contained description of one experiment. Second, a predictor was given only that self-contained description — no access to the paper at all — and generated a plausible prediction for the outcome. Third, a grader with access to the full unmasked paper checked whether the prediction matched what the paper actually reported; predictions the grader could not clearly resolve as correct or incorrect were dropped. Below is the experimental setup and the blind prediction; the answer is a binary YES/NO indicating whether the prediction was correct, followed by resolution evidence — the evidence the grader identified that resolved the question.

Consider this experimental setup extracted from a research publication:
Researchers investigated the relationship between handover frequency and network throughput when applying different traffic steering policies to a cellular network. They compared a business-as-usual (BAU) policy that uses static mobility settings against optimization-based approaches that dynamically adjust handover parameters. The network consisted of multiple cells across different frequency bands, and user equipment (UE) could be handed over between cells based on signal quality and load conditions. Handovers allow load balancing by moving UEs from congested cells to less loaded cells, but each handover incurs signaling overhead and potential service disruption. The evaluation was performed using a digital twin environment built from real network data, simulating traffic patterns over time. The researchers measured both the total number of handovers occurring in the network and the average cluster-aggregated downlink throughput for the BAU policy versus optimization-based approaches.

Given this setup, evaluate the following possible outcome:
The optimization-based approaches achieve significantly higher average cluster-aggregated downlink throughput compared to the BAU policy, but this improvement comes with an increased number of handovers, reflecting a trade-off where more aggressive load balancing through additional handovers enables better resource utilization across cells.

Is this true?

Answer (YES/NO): YES